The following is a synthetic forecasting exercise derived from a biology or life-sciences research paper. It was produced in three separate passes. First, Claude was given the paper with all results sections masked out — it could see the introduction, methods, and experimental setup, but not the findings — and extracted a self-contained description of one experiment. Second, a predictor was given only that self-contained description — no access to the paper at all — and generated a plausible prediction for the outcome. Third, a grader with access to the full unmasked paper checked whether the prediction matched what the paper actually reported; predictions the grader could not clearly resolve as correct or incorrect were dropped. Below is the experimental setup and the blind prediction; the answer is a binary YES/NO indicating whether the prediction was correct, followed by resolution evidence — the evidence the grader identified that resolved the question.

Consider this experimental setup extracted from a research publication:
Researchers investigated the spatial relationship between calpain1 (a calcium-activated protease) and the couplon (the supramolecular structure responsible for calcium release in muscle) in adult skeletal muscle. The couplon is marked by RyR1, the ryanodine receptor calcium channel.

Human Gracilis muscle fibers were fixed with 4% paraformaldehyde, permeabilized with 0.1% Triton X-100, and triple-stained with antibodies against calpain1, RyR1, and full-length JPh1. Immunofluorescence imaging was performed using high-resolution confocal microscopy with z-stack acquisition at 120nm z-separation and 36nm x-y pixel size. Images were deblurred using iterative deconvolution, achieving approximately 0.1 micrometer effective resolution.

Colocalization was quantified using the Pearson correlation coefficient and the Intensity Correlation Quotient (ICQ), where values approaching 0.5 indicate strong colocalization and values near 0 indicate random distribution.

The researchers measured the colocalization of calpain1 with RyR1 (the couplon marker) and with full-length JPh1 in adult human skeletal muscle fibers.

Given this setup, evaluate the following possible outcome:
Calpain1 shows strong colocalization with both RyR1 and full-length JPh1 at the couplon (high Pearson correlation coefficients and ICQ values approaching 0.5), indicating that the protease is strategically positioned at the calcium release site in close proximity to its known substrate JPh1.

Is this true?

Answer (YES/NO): YES